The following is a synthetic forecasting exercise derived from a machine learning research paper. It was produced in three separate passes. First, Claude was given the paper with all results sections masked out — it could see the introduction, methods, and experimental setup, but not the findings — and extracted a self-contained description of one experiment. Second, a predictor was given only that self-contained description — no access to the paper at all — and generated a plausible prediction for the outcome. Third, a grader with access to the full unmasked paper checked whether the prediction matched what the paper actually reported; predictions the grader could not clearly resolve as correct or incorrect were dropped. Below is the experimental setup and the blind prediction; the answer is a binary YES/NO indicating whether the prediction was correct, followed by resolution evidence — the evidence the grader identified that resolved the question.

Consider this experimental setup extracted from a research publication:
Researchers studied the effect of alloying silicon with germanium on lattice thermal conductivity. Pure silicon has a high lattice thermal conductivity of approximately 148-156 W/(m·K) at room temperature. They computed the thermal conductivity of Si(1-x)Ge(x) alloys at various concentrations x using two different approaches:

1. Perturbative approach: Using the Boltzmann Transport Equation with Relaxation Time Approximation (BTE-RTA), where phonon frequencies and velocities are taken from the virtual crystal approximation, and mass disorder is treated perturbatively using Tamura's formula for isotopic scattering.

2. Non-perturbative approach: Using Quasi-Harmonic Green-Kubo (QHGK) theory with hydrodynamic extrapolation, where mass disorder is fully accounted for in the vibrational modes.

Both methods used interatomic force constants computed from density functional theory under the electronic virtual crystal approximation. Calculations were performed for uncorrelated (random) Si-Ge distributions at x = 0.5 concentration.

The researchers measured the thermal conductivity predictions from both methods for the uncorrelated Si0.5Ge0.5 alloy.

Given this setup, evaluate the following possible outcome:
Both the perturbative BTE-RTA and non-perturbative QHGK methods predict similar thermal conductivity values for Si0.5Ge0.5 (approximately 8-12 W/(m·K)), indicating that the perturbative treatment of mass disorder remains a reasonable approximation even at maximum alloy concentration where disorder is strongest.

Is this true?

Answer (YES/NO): YES